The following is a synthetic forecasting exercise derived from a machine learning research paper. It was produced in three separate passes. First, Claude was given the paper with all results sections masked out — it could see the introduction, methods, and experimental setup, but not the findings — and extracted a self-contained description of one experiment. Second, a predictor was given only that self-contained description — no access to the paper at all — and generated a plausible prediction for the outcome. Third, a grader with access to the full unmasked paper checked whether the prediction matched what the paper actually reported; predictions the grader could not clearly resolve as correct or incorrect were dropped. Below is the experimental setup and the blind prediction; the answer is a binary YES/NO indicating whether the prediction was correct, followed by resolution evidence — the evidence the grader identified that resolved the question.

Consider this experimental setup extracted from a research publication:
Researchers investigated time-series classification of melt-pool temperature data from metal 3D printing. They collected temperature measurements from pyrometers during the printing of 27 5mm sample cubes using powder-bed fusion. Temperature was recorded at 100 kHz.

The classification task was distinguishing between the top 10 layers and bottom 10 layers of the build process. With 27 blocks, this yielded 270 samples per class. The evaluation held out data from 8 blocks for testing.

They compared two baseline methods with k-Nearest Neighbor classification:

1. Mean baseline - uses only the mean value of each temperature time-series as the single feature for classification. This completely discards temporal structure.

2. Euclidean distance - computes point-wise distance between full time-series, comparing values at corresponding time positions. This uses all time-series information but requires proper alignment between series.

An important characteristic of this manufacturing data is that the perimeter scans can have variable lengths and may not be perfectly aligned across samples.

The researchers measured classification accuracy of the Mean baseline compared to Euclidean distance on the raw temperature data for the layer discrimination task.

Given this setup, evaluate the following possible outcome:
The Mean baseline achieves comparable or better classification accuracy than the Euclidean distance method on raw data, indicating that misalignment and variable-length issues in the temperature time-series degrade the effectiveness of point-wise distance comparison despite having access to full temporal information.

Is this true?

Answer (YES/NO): YES